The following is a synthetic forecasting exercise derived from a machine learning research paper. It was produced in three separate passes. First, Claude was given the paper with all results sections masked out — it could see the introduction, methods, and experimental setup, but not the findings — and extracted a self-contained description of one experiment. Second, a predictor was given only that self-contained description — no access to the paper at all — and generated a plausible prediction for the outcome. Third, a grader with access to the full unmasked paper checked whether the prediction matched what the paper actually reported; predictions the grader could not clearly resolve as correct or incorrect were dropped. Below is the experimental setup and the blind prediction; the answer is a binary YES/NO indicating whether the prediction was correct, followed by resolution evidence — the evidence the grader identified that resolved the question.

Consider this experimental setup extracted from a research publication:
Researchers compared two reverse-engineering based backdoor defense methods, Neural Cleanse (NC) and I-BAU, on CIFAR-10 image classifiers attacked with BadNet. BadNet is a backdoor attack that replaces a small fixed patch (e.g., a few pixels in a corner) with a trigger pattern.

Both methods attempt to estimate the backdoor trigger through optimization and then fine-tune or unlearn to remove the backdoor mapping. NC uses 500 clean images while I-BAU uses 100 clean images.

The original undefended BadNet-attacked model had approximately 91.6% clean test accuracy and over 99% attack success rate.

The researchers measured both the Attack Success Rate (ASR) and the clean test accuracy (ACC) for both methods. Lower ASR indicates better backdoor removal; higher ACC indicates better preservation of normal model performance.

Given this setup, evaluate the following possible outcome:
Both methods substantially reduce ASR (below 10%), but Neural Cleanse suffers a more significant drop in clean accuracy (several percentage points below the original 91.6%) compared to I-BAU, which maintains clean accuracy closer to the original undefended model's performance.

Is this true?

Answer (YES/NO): NO